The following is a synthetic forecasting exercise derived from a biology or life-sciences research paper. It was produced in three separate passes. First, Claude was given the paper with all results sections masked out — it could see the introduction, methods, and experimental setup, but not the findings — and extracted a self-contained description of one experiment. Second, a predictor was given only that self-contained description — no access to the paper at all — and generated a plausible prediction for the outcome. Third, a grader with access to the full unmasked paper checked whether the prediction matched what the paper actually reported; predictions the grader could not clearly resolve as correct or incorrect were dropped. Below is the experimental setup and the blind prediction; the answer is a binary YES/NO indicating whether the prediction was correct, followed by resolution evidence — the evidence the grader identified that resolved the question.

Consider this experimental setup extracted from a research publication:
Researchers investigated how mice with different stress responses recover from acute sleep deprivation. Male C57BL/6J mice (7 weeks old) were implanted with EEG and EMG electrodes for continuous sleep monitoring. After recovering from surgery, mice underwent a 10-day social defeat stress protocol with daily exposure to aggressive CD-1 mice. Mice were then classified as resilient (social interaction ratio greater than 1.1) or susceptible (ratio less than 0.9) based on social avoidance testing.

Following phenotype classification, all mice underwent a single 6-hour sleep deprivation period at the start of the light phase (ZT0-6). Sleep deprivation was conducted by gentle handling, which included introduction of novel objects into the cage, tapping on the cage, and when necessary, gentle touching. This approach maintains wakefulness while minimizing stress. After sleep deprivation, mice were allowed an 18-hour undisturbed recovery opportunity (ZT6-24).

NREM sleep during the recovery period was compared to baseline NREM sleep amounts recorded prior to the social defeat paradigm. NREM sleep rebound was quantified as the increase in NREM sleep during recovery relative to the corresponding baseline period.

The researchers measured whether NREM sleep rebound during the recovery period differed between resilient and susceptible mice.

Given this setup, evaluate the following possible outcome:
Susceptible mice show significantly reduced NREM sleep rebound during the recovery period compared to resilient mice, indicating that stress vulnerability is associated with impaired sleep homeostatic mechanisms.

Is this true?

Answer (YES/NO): NO